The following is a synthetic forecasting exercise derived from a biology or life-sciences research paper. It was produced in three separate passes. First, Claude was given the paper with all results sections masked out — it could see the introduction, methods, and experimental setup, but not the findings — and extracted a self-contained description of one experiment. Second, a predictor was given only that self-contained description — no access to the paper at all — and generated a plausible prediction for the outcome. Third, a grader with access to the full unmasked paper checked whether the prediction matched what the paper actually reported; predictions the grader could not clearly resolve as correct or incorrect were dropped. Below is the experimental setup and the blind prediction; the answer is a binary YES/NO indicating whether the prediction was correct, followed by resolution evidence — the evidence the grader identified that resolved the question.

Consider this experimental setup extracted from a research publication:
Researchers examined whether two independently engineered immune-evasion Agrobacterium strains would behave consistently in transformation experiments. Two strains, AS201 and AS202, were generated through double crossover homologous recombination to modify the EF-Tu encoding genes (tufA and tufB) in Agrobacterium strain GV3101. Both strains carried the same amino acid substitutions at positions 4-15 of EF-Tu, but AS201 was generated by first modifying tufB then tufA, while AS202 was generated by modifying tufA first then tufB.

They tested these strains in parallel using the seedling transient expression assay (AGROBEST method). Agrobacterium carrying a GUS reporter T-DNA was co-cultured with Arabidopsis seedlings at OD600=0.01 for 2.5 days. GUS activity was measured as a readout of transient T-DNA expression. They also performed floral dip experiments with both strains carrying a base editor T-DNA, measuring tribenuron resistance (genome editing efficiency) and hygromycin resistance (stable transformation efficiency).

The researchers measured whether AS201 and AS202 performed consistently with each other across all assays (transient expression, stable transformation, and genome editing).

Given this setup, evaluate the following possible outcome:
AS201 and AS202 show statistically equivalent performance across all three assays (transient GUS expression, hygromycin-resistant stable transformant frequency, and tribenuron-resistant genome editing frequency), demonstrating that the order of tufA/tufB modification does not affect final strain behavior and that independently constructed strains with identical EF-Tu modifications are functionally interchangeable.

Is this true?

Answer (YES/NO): NO